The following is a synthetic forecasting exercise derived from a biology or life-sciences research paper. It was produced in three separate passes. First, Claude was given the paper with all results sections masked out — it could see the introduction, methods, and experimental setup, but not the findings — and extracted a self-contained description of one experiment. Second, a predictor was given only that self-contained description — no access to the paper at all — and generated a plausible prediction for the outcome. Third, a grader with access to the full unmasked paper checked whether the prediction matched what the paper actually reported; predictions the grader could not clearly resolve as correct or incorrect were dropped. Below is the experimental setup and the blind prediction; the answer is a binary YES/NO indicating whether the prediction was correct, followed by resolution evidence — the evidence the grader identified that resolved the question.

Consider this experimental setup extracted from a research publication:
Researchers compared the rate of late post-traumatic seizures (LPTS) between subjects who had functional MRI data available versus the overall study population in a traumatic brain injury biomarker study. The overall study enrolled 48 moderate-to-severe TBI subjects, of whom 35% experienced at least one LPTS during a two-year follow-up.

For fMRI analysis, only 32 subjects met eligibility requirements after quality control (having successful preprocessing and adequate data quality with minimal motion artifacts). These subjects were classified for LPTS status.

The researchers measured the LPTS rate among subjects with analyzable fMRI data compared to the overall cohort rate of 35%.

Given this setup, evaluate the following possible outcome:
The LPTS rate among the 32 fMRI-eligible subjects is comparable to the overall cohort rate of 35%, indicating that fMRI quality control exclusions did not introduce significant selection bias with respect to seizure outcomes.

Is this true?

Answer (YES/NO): YES